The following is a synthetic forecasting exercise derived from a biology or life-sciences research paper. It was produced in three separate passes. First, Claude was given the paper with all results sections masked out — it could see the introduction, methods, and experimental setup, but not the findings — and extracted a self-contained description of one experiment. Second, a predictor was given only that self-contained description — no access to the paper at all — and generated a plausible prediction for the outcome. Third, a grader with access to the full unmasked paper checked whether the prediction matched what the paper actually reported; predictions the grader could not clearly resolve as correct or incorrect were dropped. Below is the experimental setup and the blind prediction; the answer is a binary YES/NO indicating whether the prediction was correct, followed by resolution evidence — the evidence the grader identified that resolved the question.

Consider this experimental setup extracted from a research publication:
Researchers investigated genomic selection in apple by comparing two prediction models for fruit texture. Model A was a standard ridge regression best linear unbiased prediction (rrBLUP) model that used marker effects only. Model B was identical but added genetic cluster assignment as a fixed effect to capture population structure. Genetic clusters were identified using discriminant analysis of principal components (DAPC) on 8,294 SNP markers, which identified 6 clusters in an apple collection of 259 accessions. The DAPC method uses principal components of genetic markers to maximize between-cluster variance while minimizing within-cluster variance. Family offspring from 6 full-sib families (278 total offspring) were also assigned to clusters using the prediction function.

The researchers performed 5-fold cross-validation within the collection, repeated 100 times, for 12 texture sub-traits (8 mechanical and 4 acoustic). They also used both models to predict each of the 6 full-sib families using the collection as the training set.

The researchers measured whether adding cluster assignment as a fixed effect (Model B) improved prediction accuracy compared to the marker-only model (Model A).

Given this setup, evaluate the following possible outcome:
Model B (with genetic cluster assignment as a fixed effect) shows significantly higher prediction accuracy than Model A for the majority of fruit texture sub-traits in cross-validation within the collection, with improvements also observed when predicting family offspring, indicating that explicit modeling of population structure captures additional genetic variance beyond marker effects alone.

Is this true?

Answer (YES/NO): NO